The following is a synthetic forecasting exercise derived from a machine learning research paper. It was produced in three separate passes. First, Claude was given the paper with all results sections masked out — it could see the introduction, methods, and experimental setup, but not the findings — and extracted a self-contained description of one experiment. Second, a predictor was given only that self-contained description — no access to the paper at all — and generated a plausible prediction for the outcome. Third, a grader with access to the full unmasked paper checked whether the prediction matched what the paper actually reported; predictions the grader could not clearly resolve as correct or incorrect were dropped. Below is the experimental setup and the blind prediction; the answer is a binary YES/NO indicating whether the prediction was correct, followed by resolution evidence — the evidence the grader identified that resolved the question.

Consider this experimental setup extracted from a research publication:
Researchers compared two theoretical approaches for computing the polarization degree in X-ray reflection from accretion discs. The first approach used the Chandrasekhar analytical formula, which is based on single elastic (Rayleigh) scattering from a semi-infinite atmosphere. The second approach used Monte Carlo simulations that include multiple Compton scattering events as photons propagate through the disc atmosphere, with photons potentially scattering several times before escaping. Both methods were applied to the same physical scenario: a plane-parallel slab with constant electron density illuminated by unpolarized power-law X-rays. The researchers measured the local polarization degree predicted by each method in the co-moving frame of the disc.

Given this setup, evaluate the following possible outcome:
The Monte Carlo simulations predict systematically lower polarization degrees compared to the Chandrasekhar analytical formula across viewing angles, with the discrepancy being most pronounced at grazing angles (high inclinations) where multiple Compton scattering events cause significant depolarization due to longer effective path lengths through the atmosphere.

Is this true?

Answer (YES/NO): NO